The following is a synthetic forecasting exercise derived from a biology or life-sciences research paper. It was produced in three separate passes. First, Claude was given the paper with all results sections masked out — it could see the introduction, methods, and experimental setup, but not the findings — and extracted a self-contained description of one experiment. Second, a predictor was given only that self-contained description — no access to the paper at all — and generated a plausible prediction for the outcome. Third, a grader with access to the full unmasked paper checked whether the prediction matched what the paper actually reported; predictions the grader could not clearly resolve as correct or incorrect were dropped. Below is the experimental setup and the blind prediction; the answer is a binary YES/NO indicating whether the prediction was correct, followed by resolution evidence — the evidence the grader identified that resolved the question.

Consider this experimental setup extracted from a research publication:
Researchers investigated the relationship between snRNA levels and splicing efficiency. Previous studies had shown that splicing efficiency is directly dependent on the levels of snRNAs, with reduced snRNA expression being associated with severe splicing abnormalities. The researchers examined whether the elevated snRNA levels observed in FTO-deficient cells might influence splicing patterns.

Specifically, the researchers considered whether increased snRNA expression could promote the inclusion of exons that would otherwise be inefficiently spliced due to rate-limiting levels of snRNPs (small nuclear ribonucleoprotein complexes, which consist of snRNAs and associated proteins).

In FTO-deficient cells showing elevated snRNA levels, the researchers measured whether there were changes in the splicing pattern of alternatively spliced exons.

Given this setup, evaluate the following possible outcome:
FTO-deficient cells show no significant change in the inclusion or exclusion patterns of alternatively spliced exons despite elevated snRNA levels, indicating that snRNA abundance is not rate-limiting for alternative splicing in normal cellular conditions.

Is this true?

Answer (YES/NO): NO